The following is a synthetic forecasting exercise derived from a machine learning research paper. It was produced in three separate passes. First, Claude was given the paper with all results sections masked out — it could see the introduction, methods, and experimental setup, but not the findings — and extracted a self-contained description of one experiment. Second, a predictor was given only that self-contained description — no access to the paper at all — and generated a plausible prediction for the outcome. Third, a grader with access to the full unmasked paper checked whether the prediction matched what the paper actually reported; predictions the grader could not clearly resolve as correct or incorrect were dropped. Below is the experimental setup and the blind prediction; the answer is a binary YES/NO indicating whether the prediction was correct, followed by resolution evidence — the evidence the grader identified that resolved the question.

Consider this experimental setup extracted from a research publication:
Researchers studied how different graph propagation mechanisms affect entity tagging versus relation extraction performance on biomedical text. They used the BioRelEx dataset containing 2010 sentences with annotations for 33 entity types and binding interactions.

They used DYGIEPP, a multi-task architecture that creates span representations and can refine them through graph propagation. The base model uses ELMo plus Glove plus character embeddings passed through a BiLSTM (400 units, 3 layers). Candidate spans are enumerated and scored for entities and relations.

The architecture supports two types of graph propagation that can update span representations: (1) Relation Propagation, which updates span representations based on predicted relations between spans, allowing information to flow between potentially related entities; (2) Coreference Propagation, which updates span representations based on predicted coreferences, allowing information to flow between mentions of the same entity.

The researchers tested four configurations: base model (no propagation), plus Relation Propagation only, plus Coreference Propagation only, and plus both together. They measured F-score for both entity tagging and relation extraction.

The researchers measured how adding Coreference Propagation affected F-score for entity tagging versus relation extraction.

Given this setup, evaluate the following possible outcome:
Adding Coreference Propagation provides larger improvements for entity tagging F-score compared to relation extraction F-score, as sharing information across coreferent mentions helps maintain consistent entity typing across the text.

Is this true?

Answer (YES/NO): YES